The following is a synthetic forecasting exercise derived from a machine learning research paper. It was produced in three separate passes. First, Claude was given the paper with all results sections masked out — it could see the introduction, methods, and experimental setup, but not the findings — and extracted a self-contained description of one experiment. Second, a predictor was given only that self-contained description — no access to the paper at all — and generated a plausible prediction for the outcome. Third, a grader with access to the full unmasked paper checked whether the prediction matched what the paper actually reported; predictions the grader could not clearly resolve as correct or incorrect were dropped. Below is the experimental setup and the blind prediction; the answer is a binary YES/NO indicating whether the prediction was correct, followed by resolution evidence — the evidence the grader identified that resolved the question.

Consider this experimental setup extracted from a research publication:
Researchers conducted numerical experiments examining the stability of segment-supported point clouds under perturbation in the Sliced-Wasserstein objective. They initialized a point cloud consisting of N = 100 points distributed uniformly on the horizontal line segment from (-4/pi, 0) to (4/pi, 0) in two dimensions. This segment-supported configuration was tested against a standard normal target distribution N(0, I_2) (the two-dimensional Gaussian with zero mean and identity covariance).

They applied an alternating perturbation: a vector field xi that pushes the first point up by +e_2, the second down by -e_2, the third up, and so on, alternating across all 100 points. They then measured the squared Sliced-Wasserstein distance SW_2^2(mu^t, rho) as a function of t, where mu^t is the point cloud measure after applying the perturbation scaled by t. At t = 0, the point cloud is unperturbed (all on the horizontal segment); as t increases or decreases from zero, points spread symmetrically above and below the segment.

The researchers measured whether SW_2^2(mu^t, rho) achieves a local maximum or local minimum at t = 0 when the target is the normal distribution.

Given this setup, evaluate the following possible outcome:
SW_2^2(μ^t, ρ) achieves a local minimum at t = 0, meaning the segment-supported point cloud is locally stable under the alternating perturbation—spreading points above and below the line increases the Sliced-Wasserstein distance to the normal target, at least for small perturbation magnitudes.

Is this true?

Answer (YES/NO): NO